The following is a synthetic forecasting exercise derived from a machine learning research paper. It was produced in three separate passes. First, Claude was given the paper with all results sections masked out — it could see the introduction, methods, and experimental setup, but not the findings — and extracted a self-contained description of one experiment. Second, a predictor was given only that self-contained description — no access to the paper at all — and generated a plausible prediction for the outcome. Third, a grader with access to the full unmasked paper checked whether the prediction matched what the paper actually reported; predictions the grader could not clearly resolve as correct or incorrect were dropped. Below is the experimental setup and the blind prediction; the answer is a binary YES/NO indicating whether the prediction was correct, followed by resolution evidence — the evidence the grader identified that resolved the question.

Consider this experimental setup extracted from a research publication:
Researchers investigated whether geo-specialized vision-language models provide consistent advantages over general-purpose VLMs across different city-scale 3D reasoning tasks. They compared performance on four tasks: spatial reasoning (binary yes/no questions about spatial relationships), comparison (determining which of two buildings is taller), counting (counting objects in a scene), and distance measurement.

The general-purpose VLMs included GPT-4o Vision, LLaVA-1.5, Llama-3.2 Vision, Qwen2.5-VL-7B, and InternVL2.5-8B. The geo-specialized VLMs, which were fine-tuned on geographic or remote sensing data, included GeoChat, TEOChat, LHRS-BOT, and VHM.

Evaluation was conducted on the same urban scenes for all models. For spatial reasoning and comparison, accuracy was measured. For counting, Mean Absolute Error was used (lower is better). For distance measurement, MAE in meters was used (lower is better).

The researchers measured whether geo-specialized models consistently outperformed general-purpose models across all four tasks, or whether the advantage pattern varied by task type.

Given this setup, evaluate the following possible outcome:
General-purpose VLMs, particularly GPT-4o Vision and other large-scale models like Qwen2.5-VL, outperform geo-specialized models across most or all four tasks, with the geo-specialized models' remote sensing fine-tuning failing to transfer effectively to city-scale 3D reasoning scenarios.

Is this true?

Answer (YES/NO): NO